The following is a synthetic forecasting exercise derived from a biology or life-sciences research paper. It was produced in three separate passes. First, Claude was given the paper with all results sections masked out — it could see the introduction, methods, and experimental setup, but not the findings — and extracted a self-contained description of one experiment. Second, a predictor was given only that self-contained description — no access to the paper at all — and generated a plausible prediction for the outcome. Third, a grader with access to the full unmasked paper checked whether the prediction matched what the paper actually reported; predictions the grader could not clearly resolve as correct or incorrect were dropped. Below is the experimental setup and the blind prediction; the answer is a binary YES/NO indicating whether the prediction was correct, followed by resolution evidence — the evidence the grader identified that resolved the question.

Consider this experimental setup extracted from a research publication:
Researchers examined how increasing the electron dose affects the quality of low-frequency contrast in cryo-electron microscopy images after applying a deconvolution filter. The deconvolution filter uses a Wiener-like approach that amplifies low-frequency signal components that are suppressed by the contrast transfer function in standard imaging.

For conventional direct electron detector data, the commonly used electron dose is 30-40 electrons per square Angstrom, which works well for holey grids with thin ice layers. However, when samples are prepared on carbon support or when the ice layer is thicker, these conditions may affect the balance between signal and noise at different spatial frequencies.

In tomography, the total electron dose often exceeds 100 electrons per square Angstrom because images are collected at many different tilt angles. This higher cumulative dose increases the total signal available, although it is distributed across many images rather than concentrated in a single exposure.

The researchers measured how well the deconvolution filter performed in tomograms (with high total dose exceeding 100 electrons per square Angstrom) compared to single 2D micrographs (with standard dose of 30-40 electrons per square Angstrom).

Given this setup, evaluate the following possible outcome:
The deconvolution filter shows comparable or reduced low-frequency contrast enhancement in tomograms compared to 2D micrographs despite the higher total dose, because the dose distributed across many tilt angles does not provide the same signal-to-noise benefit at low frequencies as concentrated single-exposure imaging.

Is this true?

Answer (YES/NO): NO